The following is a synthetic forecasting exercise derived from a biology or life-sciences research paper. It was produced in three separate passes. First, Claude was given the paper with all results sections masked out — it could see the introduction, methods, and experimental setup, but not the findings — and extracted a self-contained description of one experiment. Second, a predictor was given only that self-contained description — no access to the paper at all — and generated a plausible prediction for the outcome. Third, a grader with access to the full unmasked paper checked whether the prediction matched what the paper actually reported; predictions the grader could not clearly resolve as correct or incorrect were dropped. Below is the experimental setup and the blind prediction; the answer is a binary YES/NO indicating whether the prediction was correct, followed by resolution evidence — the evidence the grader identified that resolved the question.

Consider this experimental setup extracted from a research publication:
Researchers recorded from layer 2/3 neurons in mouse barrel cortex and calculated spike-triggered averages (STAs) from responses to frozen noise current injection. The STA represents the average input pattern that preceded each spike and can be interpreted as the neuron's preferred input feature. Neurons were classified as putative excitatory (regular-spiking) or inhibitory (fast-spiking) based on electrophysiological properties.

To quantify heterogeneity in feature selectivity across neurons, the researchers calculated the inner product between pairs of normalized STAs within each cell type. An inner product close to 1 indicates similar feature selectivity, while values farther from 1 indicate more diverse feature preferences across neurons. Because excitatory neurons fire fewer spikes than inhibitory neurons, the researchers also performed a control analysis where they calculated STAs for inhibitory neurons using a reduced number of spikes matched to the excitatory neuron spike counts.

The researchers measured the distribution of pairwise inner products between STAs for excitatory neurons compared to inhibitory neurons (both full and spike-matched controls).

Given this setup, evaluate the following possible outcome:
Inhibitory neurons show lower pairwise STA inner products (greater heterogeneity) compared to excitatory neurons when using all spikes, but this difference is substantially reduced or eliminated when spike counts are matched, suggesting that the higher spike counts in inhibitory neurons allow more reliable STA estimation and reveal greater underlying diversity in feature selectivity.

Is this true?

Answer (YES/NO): NO